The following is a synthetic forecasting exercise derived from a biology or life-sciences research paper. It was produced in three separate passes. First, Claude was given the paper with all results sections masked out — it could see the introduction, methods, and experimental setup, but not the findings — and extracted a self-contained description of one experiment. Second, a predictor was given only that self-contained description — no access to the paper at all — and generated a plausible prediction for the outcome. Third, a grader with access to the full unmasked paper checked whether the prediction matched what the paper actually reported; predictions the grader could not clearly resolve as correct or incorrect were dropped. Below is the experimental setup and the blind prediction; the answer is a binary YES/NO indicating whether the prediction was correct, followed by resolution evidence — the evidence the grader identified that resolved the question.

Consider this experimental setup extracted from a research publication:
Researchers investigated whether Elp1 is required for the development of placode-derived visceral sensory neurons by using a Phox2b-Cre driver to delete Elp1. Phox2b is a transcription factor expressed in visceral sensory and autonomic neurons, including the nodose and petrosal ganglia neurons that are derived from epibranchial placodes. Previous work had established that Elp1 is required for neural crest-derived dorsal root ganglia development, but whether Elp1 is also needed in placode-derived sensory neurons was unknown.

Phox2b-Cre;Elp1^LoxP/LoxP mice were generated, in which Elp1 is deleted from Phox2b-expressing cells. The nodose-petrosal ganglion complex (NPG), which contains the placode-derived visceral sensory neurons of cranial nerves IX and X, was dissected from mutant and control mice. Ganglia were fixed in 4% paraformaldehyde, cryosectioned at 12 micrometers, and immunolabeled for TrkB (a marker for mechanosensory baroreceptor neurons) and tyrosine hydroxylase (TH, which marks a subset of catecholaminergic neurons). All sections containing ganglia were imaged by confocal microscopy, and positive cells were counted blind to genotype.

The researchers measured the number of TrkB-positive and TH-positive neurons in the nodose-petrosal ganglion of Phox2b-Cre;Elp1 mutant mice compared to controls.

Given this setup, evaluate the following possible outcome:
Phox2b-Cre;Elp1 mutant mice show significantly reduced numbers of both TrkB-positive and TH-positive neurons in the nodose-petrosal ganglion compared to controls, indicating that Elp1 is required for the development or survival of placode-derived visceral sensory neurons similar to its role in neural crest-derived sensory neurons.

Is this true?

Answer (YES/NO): YES